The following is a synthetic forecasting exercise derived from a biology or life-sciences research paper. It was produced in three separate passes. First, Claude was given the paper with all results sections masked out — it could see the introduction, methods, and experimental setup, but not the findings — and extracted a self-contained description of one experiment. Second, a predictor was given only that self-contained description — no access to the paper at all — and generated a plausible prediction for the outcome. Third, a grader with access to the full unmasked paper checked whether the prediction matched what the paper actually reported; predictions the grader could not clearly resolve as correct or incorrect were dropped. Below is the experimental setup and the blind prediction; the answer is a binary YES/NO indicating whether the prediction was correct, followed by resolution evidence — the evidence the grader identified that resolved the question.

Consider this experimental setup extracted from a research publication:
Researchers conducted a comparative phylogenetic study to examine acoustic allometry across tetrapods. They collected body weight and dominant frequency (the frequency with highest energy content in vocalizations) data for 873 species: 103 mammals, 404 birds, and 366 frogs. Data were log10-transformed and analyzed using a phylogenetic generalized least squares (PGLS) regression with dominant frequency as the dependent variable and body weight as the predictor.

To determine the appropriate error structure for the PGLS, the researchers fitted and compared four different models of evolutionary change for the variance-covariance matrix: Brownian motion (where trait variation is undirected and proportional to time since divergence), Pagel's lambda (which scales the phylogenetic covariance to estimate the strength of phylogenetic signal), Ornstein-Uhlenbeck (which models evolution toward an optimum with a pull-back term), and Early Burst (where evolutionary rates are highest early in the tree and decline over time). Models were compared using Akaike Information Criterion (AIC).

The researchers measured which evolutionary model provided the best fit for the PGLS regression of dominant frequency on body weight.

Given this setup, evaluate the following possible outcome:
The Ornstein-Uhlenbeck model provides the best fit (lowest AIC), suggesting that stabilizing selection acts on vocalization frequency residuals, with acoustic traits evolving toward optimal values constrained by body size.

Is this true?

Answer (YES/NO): NO